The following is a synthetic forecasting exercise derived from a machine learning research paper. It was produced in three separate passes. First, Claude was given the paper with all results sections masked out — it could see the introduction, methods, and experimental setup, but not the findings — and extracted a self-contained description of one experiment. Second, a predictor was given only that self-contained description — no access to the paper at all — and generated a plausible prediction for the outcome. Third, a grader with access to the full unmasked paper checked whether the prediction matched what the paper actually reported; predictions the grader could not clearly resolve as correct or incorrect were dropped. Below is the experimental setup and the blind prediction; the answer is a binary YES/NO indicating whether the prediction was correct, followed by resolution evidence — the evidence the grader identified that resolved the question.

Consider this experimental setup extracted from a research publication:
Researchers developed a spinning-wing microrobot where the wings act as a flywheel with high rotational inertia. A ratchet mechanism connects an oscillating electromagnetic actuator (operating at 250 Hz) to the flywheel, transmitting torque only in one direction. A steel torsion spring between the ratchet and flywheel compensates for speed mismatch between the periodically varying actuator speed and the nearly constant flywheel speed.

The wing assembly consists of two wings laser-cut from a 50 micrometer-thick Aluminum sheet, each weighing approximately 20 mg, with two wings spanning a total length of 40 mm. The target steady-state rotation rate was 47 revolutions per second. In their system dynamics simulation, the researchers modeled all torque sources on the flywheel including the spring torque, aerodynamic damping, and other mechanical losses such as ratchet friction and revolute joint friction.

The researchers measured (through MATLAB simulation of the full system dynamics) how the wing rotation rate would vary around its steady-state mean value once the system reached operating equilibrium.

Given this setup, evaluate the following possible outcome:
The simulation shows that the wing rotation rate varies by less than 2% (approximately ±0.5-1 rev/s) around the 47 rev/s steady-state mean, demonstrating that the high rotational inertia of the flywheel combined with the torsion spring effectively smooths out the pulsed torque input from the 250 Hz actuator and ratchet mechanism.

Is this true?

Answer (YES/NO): NO